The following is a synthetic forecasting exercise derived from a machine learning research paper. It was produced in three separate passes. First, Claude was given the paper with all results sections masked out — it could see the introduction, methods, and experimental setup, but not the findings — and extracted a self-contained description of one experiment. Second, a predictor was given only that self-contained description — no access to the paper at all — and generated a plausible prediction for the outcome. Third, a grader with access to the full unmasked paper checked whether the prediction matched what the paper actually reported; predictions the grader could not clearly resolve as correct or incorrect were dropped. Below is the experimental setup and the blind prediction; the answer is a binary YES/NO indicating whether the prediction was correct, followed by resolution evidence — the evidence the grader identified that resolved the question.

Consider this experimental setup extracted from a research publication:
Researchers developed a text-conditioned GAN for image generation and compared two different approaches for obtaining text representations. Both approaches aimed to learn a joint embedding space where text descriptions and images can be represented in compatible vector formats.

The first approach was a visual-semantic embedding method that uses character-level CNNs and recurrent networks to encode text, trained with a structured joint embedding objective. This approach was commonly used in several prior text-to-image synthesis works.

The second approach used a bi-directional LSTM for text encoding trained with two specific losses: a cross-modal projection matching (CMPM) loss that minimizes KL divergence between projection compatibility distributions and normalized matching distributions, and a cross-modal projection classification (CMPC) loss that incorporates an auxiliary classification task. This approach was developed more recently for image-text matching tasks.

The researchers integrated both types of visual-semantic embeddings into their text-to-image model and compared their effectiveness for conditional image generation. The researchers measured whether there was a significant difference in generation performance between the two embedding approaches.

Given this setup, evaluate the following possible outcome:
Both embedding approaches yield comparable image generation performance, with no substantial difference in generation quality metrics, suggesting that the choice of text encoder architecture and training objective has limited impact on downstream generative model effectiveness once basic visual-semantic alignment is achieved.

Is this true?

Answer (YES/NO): YES